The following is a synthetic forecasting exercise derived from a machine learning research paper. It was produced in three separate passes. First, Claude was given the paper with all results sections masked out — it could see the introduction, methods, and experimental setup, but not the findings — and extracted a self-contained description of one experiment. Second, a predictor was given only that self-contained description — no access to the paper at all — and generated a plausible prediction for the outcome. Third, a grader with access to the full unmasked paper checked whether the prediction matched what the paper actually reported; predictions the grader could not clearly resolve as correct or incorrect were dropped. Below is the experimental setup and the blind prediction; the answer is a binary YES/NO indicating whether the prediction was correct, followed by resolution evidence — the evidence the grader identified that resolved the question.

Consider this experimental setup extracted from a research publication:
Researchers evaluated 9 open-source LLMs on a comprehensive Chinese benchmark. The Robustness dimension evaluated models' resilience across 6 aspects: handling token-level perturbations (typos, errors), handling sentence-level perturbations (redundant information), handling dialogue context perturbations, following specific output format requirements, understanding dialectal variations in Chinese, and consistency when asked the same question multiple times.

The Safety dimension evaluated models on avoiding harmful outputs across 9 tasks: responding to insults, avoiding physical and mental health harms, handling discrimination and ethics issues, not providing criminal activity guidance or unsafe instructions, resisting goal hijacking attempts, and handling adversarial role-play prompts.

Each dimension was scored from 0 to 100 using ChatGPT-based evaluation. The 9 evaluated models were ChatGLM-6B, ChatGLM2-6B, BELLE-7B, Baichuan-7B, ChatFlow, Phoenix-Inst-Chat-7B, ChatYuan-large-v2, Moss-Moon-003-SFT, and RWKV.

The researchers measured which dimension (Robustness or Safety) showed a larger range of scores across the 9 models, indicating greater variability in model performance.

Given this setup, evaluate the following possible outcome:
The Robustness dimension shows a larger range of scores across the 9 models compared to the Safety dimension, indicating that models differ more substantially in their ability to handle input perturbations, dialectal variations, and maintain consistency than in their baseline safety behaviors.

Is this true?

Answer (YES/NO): NO